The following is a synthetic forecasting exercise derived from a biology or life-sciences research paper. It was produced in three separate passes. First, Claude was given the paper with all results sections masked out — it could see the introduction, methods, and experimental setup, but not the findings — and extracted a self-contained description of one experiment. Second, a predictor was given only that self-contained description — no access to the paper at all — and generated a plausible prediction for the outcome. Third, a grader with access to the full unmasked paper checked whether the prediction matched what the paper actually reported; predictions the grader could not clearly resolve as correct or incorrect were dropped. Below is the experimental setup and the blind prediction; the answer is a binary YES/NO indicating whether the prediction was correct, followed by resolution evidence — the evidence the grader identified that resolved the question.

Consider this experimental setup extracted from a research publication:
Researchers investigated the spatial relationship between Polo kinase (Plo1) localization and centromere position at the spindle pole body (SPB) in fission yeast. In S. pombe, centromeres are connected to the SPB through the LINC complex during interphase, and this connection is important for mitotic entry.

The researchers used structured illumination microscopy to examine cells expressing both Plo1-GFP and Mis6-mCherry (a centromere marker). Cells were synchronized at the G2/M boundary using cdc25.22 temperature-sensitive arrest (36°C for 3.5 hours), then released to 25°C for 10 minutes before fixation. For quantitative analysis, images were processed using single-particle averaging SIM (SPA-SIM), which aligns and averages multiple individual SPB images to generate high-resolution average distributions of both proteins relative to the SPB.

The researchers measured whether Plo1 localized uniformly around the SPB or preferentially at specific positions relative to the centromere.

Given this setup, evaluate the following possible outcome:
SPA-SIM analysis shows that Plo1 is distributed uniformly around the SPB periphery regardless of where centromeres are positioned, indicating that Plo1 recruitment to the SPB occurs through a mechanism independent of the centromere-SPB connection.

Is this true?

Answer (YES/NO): NO